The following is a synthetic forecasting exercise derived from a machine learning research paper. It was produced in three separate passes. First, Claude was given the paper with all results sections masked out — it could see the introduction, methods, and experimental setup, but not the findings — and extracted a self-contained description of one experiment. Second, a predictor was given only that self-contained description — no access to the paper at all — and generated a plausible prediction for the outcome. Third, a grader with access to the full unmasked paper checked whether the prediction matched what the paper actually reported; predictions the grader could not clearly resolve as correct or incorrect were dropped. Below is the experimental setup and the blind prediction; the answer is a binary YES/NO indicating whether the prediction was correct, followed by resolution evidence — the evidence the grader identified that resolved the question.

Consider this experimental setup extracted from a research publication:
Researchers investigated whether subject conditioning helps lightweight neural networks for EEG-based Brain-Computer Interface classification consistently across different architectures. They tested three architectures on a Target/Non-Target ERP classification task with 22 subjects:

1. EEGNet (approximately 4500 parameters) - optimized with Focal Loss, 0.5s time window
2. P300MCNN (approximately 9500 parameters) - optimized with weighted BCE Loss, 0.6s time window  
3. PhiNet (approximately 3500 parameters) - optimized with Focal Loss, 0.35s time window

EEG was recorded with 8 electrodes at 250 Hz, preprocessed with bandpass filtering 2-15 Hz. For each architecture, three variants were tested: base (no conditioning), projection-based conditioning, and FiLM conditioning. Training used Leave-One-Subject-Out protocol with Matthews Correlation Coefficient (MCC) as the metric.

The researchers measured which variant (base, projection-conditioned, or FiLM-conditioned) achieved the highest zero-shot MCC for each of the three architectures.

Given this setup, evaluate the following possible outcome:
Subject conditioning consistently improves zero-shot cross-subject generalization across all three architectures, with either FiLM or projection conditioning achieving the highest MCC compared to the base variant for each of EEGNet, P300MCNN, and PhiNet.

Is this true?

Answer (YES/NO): NO